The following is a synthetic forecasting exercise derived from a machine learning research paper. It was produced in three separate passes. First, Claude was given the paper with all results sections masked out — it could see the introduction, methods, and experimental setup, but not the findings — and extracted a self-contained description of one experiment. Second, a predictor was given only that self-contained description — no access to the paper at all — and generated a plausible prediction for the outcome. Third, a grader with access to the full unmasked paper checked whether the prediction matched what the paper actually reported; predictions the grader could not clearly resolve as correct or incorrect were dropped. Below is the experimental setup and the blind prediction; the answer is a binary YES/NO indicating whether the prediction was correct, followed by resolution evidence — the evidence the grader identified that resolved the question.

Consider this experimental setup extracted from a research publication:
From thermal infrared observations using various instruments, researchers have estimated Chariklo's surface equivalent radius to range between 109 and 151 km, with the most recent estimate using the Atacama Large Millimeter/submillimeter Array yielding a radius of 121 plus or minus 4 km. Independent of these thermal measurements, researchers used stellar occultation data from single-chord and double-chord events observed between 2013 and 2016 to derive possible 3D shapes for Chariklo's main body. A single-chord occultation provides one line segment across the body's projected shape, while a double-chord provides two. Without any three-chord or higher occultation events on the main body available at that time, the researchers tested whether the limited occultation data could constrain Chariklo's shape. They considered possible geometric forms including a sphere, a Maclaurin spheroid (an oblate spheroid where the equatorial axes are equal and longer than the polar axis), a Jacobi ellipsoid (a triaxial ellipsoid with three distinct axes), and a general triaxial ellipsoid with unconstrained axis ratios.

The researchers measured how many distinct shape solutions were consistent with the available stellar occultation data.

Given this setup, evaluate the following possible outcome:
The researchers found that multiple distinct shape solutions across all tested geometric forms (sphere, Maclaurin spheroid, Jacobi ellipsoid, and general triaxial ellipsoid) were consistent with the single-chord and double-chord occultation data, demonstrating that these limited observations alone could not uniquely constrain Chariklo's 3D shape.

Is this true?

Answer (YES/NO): YES